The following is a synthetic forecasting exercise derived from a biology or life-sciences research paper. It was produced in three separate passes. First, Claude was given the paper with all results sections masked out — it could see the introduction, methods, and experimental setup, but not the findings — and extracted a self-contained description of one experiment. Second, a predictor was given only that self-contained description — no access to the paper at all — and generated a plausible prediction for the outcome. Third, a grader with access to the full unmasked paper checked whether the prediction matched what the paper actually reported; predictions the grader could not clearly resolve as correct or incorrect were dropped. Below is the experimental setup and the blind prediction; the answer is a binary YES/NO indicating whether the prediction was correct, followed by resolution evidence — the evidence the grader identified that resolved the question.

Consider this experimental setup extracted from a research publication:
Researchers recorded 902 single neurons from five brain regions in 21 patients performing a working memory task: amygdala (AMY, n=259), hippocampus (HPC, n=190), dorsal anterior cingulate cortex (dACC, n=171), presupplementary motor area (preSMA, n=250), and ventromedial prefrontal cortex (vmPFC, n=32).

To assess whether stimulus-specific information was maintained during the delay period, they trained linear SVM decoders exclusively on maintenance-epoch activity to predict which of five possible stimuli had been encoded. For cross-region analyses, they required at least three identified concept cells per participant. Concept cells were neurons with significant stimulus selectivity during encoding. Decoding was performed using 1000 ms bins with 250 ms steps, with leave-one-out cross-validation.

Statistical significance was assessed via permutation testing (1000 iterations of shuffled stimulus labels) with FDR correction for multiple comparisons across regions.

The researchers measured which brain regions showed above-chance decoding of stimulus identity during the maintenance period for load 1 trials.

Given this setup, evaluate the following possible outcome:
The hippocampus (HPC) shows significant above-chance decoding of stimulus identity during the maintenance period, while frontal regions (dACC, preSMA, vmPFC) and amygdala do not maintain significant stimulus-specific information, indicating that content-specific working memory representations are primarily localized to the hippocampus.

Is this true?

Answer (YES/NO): NO